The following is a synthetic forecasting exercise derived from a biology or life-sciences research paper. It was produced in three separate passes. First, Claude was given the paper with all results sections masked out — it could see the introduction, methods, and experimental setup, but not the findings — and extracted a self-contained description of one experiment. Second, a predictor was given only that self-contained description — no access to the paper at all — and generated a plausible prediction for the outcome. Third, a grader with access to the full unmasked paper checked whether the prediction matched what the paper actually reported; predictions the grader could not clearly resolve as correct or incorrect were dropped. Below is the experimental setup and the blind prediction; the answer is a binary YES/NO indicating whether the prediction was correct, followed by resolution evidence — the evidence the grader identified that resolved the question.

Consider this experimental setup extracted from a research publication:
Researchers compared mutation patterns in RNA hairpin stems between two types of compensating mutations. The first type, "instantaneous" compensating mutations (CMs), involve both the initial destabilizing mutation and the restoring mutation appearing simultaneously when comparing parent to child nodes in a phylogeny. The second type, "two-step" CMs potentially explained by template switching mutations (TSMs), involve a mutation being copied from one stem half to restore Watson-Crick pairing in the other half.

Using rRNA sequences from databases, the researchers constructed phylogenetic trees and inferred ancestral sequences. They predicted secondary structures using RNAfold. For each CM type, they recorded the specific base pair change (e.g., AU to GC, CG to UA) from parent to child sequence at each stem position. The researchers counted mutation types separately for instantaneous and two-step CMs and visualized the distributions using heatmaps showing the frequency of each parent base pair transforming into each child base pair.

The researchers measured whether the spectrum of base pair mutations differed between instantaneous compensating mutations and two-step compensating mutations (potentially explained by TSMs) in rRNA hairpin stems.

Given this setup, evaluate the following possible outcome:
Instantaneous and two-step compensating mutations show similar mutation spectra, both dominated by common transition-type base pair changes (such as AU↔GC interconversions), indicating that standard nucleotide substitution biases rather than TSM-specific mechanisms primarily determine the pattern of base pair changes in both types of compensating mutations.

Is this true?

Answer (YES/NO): NO